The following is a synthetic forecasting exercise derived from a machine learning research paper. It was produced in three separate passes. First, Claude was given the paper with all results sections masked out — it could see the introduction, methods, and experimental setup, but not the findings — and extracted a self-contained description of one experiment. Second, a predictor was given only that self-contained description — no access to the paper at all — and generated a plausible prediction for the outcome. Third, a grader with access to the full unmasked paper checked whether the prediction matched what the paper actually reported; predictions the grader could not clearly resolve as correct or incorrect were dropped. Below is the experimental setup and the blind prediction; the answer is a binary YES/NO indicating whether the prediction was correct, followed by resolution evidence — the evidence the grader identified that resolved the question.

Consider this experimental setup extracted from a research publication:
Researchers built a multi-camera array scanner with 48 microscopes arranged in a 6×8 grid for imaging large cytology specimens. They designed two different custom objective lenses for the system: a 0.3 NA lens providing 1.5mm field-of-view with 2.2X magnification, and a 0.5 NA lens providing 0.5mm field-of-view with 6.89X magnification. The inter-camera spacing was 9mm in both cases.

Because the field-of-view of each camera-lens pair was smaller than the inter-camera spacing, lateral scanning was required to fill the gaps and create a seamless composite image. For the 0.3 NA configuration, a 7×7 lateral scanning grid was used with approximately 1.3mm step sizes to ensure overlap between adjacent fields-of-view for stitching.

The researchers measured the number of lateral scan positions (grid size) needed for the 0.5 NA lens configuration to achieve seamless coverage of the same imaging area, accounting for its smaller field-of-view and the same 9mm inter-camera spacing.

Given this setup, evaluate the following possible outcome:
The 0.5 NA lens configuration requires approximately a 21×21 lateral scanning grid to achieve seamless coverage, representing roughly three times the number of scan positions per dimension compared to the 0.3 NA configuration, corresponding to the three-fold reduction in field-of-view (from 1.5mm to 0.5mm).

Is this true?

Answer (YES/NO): NO